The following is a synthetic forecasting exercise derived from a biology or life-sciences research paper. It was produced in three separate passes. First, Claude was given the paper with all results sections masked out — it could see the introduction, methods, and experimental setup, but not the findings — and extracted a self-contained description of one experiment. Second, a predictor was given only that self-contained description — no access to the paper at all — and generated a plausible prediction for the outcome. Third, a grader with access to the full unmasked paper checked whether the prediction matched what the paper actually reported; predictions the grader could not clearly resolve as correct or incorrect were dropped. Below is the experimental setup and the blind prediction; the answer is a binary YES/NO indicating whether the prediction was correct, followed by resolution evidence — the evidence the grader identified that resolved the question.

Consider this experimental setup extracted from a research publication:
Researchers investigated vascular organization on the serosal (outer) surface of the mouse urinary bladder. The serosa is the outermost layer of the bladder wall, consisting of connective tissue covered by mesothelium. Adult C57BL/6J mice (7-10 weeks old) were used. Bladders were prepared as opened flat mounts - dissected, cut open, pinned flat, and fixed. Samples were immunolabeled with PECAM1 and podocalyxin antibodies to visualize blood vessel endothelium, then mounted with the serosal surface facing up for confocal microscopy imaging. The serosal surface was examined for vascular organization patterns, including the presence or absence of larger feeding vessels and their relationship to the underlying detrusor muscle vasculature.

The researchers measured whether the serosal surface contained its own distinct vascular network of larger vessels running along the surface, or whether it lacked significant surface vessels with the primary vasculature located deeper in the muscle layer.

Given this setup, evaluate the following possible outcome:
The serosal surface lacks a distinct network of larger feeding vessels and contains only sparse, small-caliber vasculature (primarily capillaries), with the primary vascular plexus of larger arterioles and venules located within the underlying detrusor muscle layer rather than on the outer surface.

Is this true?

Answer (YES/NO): NO